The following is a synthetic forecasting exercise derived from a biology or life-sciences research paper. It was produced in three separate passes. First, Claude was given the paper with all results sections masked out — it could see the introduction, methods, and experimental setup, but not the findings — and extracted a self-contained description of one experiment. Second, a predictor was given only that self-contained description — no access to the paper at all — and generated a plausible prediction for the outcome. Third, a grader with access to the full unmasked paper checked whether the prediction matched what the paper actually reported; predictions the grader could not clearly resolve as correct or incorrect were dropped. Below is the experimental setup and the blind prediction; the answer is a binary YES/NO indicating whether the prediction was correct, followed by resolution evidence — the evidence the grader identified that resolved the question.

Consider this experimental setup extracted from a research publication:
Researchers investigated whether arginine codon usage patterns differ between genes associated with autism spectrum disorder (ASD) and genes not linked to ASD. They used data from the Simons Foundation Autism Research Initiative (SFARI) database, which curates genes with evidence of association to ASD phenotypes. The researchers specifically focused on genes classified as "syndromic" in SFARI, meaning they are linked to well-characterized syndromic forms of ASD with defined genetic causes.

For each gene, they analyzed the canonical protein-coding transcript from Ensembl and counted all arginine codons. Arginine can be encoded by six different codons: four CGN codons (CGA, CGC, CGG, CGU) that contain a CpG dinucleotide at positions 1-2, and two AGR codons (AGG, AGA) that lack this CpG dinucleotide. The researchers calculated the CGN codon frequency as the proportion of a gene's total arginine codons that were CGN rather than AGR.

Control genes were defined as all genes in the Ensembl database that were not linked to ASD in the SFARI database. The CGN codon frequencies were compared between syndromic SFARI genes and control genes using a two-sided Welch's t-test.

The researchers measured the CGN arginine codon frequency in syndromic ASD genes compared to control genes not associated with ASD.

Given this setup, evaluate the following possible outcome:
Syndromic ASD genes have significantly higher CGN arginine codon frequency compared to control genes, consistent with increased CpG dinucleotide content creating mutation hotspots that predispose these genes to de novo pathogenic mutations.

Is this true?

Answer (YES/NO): YES